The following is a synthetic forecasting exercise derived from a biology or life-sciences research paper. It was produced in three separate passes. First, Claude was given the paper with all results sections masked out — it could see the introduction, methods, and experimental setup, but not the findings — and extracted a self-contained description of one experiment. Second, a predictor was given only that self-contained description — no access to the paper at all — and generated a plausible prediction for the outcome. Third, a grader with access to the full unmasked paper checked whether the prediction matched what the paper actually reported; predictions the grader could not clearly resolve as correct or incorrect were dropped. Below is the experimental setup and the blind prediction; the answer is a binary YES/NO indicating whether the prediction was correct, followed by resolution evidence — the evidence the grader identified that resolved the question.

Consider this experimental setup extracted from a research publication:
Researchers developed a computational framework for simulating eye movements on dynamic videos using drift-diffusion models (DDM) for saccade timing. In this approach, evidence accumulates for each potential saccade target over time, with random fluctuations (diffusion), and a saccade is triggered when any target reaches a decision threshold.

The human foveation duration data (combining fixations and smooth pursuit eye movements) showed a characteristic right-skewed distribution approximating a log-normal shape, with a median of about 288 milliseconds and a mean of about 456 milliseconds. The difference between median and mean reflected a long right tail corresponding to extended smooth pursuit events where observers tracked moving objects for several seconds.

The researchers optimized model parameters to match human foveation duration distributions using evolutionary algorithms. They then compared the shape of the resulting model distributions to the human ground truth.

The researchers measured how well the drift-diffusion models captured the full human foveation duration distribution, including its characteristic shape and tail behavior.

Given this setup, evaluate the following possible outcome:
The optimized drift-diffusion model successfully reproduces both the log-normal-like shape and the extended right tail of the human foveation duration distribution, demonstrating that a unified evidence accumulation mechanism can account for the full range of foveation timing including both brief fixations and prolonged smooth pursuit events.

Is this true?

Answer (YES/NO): NO